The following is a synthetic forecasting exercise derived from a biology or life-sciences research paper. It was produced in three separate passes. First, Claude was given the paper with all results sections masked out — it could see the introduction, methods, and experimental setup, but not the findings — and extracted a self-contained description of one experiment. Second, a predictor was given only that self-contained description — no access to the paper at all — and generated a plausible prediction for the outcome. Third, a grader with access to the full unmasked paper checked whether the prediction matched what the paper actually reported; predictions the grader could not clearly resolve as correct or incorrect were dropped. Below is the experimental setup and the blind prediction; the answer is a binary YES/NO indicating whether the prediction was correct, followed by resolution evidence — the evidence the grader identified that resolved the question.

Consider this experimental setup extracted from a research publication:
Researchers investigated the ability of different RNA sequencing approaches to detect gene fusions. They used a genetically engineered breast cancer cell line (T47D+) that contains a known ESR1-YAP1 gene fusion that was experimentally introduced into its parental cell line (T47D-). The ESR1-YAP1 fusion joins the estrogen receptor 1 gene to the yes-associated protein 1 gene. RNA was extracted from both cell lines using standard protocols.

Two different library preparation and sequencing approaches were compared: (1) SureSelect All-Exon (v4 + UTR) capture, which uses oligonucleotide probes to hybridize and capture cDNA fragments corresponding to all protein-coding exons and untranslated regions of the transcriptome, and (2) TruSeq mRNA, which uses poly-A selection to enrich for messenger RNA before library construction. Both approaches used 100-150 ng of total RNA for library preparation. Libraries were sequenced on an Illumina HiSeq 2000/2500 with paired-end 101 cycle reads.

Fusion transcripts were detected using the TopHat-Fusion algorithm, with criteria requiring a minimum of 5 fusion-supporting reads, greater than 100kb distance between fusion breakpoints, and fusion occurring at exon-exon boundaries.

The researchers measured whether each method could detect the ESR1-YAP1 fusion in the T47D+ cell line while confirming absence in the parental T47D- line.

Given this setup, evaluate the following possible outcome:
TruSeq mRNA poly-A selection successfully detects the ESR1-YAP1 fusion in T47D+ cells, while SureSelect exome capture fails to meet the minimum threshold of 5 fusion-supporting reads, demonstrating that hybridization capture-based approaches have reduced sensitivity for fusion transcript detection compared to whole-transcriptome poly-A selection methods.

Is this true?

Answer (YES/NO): NO